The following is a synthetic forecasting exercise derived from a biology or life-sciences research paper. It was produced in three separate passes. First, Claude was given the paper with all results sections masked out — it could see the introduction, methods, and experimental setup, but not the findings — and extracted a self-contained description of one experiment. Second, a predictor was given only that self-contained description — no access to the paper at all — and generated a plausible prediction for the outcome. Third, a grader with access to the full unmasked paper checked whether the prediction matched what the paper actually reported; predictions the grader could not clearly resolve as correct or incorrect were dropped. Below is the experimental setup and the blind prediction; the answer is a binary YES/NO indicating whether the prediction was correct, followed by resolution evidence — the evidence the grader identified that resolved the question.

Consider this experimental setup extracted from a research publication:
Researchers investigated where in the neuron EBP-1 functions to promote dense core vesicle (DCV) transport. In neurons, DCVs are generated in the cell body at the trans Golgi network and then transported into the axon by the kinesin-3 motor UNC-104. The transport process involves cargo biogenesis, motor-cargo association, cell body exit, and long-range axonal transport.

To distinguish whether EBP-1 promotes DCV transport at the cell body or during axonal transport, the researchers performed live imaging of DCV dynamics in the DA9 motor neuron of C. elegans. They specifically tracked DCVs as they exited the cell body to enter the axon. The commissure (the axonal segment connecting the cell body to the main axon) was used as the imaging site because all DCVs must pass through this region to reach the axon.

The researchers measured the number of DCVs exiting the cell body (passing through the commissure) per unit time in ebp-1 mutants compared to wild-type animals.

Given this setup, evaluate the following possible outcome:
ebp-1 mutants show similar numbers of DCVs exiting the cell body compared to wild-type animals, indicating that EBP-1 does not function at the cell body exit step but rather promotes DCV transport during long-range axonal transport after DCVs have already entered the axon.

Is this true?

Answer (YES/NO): NO